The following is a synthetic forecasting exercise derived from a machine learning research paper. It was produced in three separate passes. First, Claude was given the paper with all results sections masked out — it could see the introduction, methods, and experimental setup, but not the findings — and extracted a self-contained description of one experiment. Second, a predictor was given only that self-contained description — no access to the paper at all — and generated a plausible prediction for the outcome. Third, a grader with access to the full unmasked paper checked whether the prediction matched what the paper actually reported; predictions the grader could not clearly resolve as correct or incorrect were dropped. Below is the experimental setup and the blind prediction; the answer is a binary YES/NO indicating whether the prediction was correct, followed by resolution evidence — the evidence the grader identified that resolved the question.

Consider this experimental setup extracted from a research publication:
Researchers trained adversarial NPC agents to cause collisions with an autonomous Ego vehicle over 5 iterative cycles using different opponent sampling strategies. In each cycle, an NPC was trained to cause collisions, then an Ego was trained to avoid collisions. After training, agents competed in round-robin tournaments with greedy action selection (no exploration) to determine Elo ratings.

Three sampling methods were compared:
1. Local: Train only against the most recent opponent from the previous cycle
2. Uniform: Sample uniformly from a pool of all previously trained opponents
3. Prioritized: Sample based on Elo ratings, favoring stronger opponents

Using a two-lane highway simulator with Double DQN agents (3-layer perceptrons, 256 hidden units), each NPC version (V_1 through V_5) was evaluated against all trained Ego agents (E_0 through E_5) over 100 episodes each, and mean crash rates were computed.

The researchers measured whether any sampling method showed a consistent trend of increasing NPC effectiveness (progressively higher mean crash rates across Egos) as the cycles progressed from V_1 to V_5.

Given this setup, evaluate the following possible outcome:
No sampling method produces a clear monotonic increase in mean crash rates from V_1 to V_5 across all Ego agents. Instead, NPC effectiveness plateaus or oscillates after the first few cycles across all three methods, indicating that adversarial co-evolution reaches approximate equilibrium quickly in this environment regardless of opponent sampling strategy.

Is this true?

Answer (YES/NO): YES